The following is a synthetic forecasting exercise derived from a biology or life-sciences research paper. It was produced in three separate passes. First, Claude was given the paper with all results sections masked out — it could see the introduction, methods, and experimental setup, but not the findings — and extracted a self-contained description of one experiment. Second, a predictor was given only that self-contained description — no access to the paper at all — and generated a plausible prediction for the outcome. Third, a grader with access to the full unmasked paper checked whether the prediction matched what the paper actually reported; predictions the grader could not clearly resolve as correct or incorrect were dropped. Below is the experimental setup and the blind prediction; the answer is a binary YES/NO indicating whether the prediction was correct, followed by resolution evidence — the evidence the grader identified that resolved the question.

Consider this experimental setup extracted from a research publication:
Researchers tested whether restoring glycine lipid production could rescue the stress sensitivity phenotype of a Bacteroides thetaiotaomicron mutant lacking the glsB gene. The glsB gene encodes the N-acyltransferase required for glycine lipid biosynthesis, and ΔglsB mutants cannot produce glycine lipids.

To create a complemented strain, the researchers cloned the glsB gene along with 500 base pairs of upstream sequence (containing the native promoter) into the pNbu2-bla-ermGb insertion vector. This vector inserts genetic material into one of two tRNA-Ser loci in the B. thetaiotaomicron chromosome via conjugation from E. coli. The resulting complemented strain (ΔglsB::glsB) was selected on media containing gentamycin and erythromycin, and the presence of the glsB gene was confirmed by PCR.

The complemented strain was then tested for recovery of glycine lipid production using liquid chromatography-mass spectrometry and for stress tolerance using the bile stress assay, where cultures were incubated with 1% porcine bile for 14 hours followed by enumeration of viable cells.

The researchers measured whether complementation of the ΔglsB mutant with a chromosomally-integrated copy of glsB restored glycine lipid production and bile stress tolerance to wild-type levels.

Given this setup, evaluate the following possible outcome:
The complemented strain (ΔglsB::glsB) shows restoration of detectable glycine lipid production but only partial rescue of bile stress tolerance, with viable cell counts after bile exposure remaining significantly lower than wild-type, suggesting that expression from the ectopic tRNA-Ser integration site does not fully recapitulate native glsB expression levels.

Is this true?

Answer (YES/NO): NO